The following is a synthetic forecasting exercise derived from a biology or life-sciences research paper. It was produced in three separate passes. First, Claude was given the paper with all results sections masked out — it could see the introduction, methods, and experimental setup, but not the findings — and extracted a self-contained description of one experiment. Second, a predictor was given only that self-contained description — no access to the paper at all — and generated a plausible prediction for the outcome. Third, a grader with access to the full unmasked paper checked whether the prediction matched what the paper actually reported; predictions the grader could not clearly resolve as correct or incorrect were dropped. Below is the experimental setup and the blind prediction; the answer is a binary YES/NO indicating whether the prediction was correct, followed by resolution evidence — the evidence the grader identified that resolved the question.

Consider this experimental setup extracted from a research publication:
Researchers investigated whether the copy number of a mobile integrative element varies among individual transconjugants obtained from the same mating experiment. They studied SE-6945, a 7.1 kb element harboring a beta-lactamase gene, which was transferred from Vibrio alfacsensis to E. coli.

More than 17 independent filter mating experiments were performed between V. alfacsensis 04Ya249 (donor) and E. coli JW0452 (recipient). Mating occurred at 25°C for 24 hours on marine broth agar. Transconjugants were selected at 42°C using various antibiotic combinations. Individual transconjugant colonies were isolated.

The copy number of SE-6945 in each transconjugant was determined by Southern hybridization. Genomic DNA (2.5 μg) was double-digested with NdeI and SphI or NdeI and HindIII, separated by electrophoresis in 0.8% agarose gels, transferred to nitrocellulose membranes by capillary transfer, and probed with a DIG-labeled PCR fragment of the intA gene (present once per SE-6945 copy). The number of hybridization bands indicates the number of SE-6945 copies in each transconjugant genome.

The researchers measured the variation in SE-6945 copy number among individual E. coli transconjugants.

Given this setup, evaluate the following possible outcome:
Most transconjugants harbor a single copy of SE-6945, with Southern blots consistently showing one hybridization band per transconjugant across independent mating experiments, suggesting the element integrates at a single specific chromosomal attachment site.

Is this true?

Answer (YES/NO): NO